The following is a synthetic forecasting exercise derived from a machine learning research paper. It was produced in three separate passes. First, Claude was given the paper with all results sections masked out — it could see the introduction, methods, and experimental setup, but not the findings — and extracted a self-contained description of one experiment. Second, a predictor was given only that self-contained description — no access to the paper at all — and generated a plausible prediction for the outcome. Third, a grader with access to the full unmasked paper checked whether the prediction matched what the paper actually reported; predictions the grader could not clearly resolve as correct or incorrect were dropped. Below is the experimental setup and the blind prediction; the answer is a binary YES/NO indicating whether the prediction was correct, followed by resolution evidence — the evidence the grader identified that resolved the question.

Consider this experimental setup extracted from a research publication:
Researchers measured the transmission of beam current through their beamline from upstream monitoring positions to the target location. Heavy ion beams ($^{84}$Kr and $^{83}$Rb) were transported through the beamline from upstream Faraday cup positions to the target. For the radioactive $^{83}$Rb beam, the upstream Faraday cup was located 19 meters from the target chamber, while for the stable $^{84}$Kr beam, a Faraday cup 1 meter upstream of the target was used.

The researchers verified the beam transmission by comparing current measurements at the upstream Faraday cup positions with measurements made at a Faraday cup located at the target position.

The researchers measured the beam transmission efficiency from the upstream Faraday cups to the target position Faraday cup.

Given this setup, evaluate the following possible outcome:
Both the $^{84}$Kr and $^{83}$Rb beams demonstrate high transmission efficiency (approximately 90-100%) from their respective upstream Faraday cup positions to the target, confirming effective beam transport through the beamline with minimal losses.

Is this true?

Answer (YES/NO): YES